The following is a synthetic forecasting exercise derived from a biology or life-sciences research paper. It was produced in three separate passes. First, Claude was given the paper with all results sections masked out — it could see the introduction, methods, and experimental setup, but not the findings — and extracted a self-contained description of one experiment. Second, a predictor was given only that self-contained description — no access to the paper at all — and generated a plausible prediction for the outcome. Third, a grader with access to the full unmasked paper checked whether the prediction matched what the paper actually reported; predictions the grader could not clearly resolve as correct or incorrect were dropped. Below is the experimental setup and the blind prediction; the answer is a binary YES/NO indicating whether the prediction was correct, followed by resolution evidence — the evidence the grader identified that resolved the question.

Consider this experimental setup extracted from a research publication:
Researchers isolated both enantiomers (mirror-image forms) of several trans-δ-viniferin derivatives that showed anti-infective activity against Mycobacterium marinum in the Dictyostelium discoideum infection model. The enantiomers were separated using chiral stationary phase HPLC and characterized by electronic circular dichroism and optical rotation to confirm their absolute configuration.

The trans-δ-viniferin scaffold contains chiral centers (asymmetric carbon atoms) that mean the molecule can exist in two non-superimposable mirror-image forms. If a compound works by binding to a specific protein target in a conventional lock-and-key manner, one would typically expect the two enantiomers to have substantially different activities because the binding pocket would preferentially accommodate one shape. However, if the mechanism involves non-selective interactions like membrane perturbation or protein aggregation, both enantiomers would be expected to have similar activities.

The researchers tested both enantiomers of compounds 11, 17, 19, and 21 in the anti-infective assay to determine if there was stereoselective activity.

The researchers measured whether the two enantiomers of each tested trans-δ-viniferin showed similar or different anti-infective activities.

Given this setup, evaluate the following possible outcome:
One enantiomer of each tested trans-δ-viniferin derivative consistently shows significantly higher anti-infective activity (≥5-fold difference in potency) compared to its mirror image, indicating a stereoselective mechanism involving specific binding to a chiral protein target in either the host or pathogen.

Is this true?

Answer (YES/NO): NO